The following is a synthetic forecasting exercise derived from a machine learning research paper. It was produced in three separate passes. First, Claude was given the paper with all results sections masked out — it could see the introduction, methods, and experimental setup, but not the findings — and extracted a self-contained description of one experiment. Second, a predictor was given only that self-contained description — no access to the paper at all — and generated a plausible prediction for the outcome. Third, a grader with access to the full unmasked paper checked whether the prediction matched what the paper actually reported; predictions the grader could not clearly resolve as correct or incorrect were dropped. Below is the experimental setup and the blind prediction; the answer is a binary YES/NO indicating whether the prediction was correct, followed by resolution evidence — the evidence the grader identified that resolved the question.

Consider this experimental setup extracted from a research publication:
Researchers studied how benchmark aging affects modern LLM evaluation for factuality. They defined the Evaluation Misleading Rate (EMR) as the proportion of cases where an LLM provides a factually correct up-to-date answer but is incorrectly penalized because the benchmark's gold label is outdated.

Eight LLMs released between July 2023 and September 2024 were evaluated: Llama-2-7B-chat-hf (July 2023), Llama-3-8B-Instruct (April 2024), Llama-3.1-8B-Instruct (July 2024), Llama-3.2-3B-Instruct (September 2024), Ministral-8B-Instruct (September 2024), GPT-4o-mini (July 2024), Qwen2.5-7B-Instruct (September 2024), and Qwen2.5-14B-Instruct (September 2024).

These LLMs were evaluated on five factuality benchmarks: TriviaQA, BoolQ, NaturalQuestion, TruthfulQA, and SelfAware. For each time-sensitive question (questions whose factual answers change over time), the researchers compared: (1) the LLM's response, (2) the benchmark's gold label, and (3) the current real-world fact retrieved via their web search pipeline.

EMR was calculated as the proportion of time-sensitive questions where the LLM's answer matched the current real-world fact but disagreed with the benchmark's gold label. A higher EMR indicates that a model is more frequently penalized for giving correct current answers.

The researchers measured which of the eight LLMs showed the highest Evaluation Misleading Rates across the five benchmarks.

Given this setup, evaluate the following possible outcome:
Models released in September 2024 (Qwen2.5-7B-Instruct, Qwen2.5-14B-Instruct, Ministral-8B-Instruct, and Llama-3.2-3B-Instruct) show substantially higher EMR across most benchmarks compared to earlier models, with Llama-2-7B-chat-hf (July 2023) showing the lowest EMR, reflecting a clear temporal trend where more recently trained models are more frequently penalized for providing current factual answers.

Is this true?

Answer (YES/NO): NO